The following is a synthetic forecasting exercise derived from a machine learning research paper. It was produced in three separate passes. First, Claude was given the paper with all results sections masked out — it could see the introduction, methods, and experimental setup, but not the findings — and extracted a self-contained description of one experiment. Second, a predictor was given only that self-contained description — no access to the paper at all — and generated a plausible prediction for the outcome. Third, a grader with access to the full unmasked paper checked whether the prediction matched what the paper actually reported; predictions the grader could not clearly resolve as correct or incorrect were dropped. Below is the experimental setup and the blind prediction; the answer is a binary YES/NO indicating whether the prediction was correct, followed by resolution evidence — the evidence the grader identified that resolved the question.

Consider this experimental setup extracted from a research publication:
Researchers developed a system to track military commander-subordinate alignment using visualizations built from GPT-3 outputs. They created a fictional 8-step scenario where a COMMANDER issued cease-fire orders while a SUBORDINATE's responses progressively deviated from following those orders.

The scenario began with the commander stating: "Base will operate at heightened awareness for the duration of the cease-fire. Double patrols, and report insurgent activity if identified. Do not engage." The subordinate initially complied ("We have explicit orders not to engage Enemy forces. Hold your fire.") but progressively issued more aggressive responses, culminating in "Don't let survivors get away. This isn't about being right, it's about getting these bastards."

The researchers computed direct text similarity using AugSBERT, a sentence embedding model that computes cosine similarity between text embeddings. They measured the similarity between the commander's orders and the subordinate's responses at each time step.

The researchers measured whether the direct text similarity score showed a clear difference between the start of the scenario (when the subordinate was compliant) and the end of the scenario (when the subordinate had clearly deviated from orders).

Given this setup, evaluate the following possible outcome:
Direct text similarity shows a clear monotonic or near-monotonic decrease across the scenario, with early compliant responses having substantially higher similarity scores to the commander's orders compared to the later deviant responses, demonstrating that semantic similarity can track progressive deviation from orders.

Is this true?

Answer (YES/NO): NO